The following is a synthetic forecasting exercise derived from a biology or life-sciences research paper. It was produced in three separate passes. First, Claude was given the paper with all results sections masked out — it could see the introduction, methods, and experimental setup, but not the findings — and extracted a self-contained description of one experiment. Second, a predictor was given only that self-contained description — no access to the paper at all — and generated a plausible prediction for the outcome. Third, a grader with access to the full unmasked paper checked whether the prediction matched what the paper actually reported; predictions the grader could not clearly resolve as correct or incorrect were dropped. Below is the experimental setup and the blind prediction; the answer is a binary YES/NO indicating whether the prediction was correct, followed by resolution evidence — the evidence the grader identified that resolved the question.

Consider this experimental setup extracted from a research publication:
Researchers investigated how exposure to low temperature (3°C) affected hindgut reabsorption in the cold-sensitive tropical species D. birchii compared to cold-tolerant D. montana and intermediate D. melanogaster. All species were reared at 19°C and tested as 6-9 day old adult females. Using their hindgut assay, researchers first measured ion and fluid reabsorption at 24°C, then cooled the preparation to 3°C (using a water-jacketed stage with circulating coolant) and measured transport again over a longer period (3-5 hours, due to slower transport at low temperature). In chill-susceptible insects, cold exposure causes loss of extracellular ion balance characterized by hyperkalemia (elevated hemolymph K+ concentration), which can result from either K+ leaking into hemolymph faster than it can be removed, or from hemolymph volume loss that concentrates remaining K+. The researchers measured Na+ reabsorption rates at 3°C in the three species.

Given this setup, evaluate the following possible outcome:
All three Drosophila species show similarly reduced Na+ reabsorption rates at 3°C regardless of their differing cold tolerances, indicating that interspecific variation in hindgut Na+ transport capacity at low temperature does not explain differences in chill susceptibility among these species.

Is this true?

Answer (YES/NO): NO